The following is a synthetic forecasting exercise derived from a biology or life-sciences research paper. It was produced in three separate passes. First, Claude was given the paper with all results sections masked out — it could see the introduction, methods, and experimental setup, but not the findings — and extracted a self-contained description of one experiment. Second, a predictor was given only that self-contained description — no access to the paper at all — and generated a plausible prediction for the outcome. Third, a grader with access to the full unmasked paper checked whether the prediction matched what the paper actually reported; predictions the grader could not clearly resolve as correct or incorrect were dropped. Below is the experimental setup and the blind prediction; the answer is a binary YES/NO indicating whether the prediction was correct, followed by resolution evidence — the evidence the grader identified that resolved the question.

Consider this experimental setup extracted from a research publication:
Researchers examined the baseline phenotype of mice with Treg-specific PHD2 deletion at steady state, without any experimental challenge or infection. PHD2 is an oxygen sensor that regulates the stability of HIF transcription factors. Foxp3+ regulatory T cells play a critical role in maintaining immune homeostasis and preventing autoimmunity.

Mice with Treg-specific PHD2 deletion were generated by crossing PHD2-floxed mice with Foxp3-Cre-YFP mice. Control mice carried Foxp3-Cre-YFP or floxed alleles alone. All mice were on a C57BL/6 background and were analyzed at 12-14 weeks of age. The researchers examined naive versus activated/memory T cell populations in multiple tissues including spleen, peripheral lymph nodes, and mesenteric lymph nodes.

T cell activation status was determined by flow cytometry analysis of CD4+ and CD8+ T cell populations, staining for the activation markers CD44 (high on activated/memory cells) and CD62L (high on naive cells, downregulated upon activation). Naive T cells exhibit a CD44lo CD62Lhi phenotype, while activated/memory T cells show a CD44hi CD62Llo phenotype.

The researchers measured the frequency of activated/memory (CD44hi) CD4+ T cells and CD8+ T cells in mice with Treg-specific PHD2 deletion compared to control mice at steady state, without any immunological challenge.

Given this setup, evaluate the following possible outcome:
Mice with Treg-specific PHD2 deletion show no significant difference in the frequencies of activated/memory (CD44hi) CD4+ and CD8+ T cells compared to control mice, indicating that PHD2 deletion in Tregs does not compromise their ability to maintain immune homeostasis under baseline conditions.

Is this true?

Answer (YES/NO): NO